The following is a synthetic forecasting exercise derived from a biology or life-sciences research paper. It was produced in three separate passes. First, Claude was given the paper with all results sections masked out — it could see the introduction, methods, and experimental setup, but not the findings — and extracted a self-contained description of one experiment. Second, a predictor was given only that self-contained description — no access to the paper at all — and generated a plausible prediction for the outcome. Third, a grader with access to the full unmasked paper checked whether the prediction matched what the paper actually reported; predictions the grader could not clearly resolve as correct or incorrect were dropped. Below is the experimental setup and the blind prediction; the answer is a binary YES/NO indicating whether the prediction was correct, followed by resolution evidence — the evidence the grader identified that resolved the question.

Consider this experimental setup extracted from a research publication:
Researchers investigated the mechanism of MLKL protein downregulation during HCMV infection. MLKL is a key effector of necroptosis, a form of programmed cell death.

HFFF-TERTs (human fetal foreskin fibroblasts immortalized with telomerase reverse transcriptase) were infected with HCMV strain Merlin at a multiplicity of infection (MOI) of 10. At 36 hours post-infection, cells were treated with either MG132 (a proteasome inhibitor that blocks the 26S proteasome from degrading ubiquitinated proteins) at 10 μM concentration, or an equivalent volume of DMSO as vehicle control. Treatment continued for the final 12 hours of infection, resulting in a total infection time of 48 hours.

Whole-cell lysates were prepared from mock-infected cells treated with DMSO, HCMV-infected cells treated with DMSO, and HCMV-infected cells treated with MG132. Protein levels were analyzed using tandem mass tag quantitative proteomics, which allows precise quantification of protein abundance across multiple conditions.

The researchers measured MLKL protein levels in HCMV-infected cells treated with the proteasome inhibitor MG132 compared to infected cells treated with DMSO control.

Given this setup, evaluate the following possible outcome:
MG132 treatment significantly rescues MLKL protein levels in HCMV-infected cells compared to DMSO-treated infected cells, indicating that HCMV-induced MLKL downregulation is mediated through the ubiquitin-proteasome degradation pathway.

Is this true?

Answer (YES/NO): YES